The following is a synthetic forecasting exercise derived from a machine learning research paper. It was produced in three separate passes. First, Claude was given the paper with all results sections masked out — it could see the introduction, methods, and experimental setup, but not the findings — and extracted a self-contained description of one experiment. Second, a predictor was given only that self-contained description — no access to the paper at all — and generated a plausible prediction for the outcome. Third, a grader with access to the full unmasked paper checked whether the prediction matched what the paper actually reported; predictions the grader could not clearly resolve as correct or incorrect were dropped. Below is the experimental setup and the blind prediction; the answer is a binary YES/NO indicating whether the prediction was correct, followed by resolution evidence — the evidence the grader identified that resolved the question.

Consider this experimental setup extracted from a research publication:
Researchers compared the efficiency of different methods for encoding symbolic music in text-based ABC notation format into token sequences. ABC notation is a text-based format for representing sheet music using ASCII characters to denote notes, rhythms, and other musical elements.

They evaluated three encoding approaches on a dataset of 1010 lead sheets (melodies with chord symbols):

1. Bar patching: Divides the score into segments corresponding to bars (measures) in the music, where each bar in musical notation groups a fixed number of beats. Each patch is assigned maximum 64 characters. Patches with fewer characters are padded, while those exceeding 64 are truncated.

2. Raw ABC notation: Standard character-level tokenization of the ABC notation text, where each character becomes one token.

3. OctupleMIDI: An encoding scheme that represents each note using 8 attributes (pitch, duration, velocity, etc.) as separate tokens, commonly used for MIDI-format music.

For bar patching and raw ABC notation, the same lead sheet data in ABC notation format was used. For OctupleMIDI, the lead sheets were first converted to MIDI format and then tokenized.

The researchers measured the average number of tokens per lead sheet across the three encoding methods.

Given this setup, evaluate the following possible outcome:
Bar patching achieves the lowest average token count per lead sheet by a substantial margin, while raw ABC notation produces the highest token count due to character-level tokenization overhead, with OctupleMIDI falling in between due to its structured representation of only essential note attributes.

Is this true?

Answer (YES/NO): YES